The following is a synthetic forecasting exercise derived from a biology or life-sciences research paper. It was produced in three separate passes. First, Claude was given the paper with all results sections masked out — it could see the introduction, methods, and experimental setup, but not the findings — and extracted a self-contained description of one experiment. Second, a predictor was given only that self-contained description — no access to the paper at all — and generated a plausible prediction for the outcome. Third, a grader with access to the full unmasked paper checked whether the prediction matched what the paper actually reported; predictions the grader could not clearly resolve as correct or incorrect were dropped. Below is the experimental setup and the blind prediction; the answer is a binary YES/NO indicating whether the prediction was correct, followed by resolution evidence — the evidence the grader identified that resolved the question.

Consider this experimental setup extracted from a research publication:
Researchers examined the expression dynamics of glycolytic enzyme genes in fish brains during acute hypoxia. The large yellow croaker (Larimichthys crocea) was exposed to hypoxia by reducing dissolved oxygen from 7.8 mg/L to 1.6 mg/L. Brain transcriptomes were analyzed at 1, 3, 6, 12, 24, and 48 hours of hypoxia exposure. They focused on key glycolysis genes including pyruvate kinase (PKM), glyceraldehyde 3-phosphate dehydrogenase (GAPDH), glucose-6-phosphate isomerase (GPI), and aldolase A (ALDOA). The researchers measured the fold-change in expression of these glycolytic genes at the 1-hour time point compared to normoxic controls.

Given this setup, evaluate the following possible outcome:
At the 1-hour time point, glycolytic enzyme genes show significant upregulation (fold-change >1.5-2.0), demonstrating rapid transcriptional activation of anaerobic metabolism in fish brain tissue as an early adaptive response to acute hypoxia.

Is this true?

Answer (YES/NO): YES